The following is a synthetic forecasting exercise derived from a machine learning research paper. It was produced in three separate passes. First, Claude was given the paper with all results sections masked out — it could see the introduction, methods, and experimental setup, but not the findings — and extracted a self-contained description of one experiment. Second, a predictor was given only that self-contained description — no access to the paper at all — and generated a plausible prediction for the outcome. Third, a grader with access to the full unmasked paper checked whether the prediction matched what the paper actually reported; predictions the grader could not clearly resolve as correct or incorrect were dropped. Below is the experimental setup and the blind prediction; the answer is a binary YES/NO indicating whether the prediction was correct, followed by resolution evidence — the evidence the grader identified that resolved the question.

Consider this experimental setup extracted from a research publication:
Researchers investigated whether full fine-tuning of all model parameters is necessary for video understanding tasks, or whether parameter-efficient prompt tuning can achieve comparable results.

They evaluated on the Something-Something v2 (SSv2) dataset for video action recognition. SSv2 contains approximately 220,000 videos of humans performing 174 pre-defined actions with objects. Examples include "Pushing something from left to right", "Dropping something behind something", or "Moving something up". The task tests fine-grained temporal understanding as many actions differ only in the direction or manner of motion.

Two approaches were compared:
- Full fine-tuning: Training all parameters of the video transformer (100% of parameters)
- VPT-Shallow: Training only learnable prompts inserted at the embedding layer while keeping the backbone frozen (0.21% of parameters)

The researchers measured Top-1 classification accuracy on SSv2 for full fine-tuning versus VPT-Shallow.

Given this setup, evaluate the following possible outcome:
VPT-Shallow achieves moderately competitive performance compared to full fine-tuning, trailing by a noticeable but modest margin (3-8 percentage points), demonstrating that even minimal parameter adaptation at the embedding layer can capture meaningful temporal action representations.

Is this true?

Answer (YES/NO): NO